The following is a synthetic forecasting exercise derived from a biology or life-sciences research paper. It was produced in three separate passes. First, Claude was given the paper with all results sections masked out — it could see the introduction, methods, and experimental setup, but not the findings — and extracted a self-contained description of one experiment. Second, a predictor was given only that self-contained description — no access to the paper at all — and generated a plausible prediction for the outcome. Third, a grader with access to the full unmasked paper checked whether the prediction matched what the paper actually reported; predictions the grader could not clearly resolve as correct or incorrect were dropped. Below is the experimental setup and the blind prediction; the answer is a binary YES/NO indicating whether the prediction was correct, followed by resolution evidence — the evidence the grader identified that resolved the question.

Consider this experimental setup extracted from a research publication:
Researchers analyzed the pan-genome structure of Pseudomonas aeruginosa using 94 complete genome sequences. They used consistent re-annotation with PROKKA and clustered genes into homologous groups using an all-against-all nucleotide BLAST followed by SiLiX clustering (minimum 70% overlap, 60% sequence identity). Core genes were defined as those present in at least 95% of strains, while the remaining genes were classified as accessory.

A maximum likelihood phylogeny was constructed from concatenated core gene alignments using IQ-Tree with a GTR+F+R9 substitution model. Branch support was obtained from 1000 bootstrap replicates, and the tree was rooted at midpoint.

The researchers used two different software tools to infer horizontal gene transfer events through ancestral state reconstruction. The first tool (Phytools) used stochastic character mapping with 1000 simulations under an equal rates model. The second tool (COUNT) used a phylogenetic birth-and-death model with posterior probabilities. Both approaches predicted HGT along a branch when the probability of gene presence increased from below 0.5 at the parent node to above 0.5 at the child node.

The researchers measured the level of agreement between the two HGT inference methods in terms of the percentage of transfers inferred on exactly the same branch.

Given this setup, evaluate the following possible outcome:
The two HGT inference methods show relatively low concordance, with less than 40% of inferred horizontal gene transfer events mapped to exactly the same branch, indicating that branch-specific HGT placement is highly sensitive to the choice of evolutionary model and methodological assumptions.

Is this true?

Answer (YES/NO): NO